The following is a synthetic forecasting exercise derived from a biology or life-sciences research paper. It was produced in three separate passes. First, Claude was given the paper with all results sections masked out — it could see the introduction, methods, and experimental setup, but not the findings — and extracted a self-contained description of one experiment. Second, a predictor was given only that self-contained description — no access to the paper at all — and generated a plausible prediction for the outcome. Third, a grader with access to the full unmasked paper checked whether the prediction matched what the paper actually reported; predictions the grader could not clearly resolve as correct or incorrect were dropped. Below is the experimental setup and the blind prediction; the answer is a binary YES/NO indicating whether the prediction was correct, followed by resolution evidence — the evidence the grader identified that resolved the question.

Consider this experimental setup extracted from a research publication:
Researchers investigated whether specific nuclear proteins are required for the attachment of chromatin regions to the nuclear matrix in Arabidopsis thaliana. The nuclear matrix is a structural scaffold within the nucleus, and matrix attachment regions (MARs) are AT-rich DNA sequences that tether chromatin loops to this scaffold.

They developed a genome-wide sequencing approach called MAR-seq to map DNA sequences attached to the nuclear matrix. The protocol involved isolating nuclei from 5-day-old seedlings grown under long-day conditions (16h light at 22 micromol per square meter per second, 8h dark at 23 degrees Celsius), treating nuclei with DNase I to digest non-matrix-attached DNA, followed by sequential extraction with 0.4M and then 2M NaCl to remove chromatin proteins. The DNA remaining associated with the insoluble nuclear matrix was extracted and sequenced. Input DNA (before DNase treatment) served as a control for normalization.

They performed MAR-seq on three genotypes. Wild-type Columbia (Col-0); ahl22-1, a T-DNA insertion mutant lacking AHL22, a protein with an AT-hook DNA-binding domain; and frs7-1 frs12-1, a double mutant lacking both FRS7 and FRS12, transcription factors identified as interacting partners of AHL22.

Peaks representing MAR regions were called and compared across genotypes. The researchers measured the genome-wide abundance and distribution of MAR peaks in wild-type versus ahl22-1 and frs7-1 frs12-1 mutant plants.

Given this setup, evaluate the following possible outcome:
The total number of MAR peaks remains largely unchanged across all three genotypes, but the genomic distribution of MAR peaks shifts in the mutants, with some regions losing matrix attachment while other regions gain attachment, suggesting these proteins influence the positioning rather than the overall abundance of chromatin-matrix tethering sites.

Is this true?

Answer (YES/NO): NO